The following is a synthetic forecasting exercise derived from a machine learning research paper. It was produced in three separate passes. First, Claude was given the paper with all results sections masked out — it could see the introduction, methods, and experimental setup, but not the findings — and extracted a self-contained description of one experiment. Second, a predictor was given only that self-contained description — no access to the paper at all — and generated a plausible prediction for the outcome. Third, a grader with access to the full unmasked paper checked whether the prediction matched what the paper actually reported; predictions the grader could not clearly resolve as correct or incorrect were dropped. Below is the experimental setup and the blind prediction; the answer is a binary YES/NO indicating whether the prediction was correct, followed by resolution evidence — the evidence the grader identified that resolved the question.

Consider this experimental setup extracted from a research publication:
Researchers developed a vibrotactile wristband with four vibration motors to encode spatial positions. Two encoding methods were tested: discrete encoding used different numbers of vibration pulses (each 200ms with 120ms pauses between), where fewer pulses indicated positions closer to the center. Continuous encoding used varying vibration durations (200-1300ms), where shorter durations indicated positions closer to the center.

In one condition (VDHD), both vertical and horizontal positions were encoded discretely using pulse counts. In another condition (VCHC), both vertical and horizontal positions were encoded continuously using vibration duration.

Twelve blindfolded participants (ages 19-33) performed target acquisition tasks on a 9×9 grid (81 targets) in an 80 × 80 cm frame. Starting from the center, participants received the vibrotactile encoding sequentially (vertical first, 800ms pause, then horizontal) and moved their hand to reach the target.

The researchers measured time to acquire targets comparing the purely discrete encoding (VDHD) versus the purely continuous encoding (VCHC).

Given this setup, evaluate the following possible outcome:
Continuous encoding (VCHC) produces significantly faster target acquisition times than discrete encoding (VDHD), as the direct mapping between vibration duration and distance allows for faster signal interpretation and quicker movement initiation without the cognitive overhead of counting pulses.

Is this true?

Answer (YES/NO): NO